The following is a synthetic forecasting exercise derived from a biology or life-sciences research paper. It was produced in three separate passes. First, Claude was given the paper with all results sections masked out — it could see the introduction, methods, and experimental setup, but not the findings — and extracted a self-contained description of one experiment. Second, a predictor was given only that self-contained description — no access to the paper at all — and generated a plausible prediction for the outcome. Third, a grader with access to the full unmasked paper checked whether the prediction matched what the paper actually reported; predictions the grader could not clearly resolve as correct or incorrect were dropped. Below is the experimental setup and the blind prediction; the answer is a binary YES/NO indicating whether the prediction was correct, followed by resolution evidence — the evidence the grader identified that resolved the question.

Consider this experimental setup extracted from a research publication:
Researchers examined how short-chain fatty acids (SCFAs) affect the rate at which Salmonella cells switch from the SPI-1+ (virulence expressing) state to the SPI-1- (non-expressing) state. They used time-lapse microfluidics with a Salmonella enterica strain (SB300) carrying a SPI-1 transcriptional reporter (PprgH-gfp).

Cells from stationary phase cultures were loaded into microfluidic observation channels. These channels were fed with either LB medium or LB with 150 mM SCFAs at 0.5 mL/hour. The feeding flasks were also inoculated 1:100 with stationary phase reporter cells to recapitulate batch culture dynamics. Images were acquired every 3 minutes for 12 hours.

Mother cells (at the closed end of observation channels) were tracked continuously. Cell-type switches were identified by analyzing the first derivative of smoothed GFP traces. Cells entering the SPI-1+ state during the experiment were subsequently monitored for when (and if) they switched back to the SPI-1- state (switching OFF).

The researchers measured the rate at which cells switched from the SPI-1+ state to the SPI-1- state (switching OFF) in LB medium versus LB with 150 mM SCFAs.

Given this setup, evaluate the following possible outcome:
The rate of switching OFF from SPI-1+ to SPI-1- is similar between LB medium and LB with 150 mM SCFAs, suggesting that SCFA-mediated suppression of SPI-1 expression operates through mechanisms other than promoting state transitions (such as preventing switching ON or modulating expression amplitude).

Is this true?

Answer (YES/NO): NO